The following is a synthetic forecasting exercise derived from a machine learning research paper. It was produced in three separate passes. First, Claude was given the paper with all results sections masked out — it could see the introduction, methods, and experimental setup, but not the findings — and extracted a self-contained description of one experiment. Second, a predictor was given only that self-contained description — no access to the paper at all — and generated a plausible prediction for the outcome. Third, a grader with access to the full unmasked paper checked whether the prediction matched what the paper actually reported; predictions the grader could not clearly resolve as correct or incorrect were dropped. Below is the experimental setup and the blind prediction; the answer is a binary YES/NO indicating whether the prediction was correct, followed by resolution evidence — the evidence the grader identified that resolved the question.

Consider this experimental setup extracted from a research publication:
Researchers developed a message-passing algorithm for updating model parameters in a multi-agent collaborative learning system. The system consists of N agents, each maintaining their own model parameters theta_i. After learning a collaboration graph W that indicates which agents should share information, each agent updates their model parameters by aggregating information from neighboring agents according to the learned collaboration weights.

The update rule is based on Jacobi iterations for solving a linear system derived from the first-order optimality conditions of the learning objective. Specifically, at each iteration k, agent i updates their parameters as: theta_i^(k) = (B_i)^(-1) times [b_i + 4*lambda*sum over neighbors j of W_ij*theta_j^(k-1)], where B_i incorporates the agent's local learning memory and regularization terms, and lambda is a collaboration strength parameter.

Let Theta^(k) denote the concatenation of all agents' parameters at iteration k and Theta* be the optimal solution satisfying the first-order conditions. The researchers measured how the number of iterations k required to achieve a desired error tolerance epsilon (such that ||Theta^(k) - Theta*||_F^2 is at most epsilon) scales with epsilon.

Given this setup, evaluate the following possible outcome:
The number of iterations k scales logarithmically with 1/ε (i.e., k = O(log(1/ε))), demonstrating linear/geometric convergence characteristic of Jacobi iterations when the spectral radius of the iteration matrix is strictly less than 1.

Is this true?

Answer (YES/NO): YES